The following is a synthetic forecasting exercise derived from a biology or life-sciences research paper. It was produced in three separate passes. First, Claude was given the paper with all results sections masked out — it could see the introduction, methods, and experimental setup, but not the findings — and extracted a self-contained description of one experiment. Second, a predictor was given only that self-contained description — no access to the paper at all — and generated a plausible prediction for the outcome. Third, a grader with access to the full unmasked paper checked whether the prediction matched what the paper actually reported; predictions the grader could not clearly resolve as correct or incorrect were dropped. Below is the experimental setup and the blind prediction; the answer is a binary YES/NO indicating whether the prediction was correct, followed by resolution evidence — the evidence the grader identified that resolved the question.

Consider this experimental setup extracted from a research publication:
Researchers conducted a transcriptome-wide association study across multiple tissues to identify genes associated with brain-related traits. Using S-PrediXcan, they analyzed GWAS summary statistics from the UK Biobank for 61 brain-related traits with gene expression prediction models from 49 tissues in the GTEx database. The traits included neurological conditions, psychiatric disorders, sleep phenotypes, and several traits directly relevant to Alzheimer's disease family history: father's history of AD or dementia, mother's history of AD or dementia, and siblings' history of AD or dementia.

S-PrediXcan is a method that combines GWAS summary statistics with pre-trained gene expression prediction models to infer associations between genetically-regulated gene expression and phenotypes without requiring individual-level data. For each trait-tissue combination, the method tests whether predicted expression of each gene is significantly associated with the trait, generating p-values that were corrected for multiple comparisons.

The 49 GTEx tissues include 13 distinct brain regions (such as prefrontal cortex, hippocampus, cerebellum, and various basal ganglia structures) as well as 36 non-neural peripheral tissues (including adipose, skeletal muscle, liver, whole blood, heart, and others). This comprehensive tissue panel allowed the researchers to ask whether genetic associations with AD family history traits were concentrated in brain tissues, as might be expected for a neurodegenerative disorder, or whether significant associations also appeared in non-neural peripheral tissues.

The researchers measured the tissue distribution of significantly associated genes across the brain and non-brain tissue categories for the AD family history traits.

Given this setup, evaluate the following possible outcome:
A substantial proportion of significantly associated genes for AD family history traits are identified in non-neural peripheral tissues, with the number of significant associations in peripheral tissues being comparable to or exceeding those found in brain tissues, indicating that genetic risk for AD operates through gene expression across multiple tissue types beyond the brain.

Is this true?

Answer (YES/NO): NO